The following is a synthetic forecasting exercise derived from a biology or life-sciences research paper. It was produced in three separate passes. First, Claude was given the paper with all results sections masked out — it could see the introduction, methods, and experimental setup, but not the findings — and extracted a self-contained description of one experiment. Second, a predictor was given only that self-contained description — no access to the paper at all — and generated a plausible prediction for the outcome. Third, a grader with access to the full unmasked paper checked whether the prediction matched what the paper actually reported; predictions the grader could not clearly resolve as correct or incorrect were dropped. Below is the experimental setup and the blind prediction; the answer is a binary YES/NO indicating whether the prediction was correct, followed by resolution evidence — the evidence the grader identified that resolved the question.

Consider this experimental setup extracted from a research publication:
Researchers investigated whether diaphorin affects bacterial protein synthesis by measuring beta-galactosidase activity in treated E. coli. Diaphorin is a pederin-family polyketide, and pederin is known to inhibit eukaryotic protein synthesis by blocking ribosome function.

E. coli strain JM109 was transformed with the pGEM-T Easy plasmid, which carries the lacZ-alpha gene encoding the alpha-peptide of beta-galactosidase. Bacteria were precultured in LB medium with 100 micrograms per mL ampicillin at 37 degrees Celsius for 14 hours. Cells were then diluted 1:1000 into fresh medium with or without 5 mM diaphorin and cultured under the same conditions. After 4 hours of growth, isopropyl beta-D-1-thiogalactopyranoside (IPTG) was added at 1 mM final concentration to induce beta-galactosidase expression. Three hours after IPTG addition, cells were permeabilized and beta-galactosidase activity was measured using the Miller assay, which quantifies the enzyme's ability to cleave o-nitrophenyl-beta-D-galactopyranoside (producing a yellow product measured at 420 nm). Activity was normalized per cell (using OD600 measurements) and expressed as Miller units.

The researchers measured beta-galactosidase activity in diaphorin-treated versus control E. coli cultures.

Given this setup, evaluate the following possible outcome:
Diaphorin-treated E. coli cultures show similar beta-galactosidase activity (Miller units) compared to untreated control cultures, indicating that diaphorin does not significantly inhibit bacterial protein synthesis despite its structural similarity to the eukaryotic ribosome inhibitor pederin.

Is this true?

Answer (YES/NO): NO